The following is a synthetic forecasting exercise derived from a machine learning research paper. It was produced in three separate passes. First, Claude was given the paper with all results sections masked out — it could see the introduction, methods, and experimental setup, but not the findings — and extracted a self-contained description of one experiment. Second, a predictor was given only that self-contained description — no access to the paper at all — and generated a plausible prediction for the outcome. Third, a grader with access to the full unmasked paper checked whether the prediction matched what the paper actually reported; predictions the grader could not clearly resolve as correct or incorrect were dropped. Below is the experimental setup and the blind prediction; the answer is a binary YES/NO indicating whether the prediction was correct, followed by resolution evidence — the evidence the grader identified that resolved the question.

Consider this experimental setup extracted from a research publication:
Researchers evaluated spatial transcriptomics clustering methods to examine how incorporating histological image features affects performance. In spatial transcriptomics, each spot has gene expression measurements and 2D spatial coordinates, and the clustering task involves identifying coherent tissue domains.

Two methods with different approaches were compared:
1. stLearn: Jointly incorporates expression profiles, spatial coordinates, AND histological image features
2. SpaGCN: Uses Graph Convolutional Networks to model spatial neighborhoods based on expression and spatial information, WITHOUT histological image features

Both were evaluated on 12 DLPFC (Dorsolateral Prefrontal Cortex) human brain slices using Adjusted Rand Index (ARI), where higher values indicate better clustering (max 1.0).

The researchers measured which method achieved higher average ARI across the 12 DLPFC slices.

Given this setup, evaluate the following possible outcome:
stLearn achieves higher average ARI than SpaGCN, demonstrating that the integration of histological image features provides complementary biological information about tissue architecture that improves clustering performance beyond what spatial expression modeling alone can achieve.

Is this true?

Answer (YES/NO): NO